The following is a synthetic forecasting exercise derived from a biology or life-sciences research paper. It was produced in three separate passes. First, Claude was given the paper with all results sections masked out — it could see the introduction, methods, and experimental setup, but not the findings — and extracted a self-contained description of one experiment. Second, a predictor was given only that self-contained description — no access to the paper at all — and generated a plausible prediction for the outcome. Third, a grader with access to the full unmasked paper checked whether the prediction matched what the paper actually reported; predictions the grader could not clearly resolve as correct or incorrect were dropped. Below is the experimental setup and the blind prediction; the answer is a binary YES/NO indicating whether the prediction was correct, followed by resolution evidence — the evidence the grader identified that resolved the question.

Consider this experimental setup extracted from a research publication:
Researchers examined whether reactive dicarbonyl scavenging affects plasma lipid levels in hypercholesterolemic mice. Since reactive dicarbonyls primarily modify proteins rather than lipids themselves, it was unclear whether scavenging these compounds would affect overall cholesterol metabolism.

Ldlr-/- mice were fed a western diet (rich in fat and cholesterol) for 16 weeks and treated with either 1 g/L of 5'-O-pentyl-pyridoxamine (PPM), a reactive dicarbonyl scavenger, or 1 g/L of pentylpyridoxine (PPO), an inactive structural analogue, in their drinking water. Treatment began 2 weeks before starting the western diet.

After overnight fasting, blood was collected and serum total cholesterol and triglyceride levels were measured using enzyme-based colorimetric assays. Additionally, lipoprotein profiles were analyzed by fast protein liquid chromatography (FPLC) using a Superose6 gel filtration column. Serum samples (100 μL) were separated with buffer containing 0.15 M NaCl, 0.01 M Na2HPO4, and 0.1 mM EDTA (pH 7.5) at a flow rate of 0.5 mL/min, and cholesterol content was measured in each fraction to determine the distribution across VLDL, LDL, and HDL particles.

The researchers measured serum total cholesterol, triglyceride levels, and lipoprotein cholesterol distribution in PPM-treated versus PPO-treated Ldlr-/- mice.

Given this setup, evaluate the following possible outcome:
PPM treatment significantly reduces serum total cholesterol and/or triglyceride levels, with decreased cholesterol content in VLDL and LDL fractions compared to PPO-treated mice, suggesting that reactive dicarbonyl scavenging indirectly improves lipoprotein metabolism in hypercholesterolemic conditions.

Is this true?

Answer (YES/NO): NO